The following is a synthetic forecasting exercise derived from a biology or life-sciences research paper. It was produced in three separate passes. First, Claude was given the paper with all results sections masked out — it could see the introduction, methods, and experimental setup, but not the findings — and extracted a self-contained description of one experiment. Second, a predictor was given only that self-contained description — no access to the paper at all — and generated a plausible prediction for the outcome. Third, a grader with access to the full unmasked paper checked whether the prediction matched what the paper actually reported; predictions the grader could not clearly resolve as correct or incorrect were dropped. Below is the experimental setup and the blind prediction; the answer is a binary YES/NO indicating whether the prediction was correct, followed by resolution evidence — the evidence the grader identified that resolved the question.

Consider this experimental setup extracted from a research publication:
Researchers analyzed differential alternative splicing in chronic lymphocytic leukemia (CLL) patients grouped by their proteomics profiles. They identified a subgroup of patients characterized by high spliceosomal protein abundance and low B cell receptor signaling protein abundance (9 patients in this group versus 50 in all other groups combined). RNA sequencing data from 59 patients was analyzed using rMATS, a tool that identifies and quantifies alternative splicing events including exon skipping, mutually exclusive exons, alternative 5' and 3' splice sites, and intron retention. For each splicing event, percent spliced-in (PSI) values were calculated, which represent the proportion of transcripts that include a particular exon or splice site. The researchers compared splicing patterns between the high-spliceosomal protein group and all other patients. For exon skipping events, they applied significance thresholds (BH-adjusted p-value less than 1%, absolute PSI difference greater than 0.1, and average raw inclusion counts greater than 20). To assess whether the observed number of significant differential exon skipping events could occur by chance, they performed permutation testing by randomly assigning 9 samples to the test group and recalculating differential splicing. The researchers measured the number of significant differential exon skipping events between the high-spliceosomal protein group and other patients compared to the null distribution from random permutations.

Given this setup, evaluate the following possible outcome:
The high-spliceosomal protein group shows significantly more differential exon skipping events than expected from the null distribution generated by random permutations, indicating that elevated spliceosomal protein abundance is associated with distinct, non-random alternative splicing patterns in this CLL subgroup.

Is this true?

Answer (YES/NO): YES